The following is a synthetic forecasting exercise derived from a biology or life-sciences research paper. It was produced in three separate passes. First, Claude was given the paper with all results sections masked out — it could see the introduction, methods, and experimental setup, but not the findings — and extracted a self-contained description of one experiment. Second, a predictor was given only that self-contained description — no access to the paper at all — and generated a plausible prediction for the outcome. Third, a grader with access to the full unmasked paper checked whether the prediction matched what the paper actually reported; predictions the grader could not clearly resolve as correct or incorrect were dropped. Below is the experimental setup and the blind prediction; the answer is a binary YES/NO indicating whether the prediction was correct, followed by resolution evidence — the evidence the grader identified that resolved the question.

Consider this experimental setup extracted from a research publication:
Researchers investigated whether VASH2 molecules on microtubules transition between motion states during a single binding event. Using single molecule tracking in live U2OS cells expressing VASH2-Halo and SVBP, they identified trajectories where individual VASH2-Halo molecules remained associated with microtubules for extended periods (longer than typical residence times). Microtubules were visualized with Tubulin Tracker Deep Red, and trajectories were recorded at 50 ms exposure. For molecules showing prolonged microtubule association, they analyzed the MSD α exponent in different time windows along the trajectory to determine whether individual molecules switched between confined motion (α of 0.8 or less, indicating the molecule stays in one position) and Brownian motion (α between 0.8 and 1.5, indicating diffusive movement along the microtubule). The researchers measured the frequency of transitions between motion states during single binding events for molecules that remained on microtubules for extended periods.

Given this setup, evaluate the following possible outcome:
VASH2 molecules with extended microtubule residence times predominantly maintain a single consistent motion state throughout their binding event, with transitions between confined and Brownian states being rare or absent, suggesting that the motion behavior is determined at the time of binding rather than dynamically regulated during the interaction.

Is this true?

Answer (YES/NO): YES